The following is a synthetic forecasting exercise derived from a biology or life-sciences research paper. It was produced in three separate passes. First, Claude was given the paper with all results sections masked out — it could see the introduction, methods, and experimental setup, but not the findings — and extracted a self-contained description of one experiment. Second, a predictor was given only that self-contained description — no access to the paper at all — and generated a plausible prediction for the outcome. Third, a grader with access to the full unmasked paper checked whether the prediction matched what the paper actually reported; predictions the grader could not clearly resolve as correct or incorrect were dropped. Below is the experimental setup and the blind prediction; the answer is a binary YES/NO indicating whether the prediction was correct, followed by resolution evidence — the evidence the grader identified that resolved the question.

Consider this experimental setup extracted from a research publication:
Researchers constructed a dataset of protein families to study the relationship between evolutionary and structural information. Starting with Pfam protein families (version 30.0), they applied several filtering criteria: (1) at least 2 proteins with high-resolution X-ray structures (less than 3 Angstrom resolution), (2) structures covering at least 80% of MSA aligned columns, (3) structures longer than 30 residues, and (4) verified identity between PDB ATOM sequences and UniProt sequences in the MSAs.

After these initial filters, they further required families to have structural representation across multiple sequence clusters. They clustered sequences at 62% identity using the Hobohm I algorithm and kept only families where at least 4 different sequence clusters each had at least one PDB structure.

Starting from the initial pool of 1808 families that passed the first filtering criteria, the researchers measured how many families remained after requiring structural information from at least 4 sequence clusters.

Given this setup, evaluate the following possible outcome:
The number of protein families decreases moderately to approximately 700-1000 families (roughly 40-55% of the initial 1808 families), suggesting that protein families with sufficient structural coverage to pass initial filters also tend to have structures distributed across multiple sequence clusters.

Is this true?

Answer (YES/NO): YES